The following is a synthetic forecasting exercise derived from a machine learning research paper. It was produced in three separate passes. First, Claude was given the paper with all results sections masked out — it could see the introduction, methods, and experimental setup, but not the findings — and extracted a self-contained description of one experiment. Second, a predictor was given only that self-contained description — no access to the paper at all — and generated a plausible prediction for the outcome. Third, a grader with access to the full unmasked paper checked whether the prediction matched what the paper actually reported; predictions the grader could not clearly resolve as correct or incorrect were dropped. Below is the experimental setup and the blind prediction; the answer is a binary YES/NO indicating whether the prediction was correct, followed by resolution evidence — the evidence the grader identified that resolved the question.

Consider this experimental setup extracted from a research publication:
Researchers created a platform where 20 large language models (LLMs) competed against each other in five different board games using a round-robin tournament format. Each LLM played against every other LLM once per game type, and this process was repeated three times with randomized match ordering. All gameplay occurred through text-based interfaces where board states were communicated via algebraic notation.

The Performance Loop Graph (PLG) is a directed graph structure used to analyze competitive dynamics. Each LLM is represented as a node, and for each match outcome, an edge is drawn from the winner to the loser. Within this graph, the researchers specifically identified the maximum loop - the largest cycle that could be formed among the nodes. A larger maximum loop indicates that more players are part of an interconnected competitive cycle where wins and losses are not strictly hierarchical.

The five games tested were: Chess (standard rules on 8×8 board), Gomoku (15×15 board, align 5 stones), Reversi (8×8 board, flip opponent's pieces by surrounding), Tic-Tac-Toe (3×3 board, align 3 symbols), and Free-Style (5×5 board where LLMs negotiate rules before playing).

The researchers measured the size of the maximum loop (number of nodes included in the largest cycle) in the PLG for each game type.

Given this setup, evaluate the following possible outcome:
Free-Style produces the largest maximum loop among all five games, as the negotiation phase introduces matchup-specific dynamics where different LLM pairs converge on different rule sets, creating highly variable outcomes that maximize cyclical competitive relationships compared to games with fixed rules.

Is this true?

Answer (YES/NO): NO